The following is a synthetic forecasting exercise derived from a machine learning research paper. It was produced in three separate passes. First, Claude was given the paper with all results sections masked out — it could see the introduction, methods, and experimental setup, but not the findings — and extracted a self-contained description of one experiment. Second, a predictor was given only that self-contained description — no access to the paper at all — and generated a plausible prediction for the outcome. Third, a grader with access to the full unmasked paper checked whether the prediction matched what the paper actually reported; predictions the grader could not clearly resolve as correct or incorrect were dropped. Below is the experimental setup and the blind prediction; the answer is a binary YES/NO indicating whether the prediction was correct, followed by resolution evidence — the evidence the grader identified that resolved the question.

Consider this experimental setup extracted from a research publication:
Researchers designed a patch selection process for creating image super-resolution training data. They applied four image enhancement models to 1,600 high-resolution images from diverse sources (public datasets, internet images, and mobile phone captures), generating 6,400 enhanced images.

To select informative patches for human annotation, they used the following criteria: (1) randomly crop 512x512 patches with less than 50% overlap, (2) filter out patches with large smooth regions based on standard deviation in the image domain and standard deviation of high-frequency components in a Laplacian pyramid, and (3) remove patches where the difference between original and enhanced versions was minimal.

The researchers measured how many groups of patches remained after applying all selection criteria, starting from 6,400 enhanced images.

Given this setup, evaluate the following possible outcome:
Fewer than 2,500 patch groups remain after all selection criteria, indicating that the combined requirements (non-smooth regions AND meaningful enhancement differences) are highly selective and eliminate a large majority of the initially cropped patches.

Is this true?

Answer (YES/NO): NO